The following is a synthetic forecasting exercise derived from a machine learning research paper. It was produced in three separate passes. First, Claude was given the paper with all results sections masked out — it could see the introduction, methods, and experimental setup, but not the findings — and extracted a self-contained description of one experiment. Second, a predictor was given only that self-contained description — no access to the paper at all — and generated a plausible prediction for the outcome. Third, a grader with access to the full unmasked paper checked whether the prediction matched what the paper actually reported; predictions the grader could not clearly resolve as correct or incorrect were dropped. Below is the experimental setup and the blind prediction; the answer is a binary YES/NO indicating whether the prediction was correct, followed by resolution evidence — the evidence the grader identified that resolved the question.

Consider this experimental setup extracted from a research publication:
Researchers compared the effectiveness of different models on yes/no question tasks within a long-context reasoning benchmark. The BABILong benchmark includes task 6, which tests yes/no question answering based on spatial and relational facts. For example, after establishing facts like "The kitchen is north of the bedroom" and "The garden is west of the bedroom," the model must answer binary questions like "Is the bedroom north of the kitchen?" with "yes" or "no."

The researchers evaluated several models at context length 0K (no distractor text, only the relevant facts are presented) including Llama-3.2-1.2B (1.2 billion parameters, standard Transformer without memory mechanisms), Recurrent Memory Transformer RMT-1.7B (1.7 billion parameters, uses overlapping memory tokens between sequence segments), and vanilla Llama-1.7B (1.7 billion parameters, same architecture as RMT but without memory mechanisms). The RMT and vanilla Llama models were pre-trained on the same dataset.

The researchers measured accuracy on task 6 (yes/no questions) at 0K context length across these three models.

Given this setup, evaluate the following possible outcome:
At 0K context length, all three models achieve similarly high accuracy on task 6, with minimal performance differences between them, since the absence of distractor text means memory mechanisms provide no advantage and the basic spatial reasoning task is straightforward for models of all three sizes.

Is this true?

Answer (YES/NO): NO